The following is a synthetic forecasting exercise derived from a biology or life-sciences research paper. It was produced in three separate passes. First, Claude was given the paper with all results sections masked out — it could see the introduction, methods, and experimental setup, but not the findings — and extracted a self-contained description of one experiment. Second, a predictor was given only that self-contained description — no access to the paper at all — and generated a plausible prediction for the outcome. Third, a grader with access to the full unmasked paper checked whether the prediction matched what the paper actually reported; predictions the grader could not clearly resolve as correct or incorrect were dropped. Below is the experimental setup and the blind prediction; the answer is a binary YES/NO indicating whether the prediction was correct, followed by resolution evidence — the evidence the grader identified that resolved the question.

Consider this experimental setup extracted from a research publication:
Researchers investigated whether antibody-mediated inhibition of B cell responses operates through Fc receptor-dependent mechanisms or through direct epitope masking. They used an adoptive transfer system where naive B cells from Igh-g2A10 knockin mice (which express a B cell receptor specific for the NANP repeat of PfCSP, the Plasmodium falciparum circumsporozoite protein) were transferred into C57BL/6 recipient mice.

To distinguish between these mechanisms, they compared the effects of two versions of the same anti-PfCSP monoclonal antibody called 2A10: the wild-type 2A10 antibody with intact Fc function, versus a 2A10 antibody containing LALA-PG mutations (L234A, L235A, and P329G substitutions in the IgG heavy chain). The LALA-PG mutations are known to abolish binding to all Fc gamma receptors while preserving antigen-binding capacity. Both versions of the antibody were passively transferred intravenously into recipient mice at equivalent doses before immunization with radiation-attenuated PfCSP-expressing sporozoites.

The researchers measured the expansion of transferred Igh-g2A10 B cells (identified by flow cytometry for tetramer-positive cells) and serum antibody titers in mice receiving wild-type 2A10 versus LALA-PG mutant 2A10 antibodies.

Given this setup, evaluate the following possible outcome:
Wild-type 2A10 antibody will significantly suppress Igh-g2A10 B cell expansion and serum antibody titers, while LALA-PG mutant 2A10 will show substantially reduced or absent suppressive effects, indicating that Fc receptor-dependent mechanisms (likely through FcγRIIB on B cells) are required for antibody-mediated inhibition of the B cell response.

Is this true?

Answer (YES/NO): NO